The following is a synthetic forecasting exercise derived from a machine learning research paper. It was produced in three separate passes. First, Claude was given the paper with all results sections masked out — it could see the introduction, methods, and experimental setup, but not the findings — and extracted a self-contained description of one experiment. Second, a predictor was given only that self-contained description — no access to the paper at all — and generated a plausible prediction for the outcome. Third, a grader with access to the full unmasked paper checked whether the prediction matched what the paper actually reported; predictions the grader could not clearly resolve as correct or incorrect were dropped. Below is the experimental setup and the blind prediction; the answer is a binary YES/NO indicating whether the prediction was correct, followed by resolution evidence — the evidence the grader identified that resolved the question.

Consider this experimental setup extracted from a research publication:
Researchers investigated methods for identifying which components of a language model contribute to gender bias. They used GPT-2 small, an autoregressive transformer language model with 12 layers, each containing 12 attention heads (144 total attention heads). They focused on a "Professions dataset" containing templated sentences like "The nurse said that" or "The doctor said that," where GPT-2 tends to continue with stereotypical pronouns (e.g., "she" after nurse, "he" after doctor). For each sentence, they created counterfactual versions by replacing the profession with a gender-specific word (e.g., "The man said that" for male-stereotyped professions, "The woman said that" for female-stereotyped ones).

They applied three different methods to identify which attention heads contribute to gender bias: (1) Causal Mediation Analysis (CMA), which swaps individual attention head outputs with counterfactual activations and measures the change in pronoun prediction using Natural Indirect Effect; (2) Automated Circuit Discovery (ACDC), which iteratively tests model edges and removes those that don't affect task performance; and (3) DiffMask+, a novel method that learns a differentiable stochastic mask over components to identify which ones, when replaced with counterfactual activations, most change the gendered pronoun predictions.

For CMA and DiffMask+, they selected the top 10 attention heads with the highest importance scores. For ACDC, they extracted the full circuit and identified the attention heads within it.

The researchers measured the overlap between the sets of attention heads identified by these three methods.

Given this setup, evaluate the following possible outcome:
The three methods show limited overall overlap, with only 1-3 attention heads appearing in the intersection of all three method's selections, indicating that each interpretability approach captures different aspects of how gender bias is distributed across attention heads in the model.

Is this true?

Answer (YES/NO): NO